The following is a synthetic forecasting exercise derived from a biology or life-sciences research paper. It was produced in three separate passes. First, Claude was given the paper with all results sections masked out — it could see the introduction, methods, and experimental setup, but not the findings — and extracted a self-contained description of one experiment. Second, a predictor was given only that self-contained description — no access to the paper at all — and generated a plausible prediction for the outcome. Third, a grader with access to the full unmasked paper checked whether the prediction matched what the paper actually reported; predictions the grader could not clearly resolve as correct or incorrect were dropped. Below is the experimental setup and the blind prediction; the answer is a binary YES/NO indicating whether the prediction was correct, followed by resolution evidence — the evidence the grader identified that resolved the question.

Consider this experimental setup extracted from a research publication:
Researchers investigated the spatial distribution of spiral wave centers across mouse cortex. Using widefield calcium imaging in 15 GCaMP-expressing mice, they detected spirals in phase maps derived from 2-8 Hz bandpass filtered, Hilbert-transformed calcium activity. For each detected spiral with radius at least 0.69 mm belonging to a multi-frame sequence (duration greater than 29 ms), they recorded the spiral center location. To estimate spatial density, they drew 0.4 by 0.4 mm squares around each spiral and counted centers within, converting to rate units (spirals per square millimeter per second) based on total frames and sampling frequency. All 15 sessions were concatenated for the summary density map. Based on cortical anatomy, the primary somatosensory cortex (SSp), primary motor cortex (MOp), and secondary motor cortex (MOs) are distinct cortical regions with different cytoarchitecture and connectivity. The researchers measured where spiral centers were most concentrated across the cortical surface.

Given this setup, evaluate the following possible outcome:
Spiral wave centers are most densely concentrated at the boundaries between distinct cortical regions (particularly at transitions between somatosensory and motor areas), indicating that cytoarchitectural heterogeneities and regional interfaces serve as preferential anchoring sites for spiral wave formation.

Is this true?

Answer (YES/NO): NO